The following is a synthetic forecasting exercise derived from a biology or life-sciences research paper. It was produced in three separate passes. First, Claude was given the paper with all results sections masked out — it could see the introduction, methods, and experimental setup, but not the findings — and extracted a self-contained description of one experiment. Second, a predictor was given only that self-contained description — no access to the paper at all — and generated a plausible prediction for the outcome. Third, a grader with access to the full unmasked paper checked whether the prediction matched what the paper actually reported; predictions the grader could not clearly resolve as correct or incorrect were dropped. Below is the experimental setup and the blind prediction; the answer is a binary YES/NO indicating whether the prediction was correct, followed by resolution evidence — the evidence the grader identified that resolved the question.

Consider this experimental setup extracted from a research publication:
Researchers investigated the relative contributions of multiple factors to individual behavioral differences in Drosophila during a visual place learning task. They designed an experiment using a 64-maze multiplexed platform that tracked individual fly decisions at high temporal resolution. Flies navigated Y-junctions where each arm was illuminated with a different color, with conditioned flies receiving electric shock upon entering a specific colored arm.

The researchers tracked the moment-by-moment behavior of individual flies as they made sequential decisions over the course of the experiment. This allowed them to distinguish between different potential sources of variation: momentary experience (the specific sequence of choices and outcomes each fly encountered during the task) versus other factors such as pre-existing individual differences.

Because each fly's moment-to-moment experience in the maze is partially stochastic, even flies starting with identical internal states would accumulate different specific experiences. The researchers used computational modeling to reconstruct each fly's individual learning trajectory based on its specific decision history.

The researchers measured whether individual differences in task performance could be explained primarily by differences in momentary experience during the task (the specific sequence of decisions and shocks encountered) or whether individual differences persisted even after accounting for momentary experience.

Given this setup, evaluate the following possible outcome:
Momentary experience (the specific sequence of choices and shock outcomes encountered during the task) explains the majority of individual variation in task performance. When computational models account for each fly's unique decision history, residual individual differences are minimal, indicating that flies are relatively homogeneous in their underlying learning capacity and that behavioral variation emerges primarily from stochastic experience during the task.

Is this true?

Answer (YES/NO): NO